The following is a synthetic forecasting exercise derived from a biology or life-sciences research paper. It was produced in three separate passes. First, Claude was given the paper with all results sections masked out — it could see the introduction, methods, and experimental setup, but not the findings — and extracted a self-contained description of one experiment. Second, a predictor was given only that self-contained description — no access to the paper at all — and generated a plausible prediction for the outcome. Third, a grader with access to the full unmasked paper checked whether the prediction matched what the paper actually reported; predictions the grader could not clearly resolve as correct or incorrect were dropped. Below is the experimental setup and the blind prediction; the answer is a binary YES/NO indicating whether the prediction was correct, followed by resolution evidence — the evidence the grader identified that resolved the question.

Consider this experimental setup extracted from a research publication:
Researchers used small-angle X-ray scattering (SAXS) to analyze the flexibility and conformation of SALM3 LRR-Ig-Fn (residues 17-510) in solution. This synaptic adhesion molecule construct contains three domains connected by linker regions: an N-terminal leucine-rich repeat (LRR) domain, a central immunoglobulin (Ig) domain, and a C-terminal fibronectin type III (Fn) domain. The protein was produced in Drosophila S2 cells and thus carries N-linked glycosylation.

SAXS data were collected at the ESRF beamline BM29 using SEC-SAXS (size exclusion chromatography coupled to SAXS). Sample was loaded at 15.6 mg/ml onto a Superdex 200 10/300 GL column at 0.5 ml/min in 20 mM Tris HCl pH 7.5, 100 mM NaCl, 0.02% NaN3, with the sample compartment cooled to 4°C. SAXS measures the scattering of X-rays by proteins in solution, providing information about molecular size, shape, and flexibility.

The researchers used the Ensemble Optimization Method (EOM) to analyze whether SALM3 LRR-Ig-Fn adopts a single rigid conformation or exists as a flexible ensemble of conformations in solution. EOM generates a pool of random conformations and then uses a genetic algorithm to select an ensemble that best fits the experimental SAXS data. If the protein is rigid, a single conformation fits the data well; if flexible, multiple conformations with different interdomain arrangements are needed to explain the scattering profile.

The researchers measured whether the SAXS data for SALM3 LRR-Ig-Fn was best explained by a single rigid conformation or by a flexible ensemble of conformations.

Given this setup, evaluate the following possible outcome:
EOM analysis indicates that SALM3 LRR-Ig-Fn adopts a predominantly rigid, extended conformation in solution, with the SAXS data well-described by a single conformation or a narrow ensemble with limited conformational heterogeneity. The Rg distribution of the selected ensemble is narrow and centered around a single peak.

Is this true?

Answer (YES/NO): NO